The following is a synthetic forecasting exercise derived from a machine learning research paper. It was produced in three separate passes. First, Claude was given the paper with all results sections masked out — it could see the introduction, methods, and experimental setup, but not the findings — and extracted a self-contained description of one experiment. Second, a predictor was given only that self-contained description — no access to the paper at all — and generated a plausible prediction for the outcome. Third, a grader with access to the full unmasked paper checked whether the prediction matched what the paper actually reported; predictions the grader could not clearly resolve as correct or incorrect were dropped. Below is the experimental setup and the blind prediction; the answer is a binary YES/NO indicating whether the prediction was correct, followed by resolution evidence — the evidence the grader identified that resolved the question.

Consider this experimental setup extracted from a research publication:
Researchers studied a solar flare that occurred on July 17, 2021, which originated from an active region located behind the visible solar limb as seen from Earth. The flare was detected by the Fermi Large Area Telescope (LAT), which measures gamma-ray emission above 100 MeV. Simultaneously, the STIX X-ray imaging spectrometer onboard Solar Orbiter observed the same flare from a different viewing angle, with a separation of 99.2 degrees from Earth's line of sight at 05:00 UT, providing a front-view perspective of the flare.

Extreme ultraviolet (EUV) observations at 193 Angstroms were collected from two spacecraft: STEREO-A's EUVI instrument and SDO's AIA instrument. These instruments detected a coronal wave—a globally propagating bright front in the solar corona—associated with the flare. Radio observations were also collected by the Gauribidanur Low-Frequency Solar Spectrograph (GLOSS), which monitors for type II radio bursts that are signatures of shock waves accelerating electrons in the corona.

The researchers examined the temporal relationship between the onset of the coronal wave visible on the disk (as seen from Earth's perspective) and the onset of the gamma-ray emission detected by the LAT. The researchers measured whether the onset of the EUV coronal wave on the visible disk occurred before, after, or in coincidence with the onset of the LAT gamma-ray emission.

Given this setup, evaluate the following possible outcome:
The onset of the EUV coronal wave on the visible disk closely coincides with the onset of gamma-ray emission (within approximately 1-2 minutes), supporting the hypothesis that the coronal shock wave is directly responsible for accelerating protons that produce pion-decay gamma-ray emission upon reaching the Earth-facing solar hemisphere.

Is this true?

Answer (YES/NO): YES